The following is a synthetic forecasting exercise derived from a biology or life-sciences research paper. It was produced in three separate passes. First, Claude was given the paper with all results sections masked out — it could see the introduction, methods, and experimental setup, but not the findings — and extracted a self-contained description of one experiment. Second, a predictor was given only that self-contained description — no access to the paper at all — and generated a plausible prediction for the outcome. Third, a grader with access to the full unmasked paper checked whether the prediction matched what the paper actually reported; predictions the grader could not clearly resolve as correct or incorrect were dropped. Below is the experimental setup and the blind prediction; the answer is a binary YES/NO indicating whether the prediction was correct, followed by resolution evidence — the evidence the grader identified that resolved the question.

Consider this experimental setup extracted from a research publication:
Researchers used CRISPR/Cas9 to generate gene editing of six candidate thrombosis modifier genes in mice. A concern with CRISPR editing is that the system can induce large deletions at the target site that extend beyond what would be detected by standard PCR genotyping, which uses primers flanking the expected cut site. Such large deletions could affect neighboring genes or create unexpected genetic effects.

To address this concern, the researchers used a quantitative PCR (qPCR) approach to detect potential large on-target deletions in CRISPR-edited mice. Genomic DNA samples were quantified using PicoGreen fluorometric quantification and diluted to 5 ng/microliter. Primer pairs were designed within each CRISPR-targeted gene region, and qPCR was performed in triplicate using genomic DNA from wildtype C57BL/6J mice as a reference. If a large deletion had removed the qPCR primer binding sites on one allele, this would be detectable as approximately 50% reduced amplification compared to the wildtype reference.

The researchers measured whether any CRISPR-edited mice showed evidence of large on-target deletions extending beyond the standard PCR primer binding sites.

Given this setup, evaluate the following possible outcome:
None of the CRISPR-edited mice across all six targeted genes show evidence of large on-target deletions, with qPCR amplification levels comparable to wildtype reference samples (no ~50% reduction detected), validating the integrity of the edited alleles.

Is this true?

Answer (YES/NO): YES